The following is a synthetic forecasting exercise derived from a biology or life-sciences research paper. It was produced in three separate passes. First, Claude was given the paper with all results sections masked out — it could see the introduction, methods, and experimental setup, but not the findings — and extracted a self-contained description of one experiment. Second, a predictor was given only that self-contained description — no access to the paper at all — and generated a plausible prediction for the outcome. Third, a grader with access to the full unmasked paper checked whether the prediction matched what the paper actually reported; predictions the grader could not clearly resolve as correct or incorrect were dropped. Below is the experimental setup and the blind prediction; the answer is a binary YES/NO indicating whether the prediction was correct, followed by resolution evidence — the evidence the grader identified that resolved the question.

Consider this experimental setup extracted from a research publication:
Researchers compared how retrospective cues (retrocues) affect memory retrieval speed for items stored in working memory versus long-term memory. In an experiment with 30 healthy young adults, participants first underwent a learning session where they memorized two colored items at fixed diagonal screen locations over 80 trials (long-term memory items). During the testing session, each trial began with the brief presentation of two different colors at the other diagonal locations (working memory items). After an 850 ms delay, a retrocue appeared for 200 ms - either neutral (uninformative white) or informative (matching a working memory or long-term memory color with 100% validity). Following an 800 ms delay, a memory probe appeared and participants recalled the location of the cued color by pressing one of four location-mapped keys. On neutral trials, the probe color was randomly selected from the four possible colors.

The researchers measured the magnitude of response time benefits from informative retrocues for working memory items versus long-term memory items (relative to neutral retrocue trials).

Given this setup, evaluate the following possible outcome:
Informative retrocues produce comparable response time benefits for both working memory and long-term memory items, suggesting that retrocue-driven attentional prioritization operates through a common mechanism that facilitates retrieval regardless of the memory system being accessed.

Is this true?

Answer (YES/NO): NO